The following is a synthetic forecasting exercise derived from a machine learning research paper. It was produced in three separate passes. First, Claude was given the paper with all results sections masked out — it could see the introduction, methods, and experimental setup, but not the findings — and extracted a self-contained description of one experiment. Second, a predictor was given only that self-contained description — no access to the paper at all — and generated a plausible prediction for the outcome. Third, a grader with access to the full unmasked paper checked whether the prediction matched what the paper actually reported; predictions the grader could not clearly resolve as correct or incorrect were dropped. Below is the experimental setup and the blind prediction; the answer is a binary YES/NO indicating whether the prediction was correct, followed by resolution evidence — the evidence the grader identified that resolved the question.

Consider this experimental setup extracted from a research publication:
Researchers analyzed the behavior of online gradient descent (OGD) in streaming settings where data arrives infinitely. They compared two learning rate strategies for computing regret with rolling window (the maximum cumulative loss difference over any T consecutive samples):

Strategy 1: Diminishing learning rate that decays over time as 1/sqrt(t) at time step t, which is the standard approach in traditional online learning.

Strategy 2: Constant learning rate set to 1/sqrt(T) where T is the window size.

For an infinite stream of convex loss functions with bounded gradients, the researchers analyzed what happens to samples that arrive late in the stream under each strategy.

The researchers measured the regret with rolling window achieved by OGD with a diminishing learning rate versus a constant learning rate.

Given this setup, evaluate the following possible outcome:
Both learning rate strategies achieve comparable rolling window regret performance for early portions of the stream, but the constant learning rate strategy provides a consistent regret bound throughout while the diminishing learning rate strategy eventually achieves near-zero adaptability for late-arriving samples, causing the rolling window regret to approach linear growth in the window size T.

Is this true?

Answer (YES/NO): NO